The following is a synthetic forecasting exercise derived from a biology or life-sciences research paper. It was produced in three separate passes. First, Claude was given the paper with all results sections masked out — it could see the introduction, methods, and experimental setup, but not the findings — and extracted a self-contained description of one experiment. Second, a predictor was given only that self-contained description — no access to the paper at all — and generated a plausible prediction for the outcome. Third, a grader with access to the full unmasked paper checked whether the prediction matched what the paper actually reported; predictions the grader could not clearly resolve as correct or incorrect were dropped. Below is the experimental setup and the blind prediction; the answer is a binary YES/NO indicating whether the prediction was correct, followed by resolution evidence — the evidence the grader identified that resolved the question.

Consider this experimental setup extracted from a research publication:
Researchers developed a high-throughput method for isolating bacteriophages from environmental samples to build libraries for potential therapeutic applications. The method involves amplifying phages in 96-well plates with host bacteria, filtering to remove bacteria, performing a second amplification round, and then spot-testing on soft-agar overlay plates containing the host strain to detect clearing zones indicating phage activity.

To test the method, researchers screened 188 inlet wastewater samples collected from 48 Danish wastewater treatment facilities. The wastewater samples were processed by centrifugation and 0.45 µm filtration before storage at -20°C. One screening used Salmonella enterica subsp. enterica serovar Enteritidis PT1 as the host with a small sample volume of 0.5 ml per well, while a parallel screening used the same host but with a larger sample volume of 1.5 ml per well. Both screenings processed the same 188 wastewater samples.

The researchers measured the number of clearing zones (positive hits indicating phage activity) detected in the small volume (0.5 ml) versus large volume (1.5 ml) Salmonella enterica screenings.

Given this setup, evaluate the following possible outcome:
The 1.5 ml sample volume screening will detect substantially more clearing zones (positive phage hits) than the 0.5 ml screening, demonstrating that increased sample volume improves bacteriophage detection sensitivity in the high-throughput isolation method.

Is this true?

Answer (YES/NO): NO